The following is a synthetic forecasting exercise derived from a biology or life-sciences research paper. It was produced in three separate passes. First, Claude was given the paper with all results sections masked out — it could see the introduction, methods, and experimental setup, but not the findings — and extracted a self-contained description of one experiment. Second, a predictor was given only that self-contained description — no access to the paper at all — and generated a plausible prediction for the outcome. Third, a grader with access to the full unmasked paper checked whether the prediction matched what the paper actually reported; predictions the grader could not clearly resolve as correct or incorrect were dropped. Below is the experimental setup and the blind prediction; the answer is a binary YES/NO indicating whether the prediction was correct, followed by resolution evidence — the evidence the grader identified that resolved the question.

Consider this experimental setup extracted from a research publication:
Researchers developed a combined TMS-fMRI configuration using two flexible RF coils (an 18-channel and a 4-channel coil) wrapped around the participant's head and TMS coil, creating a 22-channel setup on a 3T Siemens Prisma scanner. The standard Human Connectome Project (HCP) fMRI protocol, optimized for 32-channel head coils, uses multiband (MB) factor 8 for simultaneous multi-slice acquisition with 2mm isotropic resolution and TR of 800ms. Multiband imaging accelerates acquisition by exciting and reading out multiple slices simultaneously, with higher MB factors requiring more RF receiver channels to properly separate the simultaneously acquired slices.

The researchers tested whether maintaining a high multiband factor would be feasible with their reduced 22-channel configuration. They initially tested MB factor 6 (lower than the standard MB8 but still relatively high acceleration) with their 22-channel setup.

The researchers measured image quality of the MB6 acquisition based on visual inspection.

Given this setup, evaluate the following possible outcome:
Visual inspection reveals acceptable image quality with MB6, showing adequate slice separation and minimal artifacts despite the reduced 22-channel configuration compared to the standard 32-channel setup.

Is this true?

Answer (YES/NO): NO